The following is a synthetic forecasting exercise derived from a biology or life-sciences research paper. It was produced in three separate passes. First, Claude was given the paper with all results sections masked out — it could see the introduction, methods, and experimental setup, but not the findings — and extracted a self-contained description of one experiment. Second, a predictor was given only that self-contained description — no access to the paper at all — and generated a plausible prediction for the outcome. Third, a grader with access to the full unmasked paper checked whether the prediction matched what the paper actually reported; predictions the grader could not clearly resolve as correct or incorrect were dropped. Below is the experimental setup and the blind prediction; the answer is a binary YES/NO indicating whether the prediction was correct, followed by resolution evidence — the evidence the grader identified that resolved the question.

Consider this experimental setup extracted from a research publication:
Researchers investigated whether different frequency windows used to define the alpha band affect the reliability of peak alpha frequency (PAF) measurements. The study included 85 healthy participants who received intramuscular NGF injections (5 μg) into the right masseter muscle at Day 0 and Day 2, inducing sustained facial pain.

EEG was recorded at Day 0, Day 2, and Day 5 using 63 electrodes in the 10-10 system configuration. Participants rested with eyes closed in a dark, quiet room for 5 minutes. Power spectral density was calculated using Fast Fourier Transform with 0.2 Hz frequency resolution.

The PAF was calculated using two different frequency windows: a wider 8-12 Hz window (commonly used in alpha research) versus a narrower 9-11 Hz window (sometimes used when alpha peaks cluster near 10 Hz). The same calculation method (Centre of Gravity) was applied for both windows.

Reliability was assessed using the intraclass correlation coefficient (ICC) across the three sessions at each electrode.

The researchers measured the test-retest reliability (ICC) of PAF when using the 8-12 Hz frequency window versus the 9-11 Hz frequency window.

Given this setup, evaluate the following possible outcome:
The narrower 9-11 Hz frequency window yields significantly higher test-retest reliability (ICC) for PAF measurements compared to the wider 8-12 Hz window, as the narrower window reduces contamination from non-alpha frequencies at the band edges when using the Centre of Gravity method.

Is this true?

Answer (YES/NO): NO